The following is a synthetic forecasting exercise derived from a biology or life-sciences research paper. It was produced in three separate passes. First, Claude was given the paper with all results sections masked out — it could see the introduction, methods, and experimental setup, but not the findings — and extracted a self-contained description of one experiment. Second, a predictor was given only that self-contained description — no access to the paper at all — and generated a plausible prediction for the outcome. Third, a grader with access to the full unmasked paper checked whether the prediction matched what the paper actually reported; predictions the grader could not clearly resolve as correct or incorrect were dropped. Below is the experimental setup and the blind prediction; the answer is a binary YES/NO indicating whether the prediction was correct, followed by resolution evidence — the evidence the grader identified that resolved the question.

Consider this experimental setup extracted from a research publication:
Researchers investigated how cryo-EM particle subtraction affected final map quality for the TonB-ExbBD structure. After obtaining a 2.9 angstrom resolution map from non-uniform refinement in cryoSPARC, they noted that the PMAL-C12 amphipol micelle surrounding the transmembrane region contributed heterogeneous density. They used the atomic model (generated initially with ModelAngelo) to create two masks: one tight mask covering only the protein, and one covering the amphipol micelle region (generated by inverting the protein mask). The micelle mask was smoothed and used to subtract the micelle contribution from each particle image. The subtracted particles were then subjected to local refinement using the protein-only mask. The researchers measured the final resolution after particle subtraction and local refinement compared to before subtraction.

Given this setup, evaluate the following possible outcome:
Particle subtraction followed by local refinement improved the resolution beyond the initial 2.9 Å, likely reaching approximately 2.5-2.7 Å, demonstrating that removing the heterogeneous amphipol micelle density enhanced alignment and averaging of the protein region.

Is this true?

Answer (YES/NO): NO